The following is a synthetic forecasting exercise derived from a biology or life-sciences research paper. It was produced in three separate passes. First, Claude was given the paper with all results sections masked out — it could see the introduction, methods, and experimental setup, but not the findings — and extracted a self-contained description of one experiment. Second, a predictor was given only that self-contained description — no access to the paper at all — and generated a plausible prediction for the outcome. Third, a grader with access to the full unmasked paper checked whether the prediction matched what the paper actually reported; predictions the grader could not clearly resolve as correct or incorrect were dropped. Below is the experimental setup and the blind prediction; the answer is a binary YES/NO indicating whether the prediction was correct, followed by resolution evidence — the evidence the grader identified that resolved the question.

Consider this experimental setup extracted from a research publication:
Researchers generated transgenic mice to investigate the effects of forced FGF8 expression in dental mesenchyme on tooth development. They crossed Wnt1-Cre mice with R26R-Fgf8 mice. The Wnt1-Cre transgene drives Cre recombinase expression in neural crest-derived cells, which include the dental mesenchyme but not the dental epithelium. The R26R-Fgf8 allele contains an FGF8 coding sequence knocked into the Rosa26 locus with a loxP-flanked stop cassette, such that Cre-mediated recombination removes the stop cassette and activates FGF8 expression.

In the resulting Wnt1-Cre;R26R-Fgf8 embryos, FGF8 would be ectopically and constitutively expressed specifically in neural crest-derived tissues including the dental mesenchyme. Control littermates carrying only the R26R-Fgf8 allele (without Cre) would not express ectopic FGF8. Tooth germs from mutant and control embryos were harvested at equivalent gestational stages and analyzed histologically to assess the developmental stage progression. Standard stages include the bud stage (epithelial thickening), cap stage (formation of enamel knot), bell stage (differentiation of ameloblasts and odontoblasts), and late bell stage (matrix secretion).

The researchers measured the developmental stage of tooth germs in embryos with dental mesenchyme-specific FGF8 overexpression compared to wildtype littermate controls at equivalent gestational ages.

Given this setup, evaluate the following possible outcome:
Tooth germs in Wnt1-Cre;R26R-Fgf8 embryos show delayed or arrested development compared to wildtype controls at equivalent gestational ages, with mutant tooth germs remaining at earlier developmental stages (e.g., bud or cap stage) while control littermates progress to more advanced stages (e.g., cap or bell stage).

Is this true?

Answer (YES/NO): YES